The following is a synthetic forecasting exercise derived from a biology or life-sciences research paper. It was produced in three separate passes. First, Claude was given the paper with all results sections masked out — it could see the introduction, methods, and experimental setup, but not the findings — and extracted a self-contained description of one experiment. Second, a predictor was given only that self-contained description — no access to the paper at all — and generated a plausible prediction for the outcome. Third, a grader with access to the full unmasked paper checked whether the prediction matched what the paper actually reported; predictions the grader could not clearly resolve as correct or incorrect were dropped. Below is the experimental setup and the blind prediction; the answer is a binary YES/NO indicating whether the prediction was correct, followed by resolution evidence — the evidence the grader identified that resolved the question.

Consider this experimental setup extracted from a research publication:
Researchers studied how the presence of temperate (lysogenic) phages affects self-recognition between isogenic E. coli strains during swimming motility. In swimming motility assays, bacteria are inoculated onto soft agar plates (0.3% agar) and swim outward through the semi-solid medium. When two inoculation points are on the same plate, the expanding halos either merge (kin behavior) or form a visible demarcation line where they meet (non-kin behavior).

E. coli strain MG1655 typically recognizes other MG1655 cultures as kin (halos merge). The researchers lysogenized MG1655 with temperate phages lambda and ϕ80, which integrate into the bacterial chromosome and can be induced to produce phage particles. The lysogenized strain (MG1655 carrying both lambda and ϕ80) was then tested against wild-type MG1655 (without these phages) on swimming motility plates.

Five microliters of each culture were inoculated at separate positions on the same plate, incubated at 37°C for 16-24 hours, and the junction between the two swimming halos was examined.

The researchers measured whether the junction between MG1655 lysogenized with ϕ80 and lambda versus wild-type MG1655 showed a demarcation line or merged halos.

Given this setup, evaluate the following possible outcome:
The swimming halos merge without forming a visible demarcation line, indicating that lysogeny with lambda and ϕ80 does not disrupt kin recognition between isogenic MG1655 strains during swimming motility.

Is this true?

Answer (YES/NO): NO